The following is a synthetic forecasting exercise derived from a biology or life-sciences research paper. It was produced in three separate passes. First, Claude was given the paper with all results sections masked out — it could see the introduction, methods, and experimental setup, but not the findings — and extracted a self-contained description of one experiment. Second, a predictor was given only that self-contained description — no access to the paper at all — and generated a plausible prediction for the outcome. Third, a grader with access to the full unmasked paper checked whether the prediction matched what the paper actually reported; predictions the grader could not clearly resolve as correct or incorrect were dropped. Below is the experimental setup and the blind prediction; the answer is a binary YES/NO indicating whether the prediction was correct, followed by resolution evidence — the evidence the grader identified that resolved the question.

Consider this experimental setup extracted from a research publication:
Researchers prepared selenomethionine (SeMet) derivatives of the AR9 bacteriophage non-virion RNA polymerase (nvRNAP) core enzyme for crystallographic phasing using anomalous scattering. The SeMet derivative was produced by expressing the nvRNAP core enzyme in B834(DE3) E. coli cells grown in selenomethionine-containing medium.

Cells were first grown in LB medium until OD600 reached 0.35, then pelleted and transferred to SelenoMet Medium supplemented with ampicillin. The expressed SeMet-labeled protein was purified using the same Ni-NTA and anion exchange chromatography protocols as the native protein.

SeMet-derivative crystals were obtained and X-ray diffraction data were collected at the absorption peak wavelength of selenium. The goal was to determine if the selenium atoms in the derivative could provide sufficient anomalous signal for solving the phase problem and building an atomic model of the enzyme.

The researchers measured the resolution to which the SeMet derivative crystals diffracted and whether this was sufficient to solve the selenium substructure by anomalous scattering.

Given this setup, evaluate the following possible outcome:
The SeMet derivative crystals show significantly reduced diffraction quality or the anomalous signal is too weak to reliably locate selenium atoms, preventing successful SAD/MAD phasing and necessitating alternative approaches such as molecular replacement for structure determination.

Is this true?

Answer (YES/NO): YES